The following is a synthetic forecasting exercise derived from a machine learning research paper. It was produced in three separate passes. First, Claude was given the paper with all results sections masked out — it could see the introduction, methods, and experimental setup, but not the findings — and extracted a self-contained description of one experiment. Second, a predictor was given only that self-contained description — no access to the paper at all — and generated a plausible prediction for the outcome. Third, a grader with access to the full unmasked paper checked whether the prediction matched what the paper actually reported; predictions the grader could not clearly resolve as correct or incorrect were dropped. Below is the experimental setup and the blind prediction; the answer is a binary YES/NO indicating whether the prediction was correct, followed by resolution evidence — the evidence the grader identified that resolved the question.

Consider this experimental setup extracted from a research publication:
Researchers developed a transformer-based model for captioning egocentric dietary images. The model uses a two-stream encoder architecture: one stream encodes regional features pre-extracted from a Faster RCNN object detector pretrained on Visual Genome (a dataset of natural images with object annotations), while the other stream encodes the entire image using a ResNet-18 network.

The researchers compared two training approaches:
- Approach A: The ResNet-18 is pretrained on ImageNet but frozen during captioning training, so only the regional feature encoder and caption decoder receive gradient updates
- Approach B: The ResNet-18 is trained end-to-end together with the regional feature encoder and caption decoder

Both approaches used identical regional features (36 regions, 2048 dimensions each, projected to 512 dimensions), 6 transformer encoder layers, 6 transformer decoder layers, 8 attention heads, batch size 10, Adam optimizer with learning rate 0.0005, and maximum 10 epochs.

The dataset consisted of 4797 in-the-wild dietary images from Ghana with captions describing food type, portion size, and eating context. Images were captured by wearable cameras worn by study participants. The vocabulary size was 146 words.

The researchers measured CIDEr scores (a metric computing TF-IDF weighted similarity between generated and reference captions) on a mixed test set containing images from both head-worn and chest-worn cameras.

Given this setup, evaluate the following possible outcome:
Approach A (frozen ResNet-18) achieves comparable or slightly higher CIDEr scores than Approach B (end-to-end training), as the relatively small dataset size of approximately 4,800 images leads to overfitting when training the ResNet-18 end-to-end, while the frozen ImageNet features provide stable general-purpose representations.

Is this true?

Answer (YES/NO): NO